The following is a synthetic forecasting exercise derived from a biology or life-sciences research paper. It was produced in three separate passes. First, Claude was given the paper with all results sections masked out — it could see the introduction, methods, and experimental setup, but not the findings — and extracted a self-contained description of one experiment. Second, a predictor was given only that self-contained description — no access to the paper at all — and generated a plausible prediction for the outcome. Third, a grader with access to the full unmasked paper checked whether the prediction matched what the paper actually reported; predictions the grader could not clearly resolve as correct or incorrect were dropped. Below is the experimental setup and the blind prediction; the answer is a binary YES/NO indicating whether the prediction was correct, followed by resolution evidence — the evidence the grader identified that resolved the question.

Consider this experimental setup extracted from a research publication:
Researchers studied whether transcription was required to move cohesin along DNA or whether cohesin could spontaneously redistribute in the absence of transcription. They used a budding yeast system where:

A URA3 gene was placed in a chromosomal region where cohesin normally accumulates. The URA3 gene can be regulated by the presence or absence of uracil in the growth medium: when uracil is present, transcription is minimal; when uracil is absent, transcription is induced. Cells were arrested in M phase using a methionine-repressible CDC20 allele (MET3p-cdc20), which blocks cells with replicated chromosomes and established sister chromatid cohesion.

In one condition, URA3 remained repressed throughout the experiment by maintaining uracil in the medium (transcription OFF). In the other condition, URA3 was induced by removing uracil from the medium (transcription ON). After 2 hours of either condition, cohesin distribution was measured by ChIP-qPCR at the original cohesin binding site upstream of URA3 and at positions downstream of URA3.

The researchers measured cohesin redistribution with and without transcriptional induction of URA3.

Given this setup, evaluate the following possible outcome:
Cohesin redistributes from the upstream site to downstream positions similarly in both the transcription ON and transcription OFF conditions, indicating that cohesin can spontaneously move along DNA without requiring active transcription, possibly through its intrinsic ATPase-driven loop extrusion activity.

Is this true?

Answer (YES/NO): NO